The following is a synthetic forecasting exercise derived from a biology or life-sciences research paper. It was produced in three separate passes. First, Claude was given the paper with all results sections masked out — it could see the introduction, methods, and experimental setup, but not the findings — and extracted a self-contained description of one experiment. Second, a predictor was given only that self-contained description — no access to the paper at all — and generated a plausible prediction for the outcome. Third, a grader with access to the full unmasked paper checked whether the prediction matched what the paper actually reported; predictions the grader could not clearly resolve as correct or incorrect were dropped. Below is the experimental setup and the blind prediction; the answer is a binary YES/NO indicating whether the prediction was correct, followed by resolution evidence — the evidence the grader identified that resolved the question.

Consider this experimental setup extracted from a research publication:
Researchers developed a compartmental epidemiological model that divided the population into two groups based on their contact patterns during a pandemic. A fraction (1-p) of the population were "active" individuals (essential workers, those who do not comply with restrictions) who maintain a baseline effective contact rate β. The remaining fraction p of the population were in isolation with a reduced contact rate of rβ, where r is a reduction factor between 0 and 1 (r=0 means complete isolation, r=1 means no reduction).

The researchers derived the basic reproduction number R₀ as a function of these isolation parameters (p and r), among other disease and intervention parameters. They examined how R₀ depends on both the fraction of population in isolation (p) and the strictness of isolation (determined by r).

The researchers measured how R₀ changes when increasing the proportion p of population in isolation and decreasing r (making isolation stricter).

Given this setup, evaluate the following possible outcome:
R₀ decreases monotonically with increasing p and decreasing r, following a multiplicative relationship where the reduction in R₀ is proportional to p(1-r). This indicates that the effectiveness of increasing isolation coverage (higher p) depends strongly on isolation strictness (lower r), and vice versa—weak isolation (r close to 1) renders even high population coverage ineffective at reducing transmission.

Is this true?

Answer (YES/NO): NO